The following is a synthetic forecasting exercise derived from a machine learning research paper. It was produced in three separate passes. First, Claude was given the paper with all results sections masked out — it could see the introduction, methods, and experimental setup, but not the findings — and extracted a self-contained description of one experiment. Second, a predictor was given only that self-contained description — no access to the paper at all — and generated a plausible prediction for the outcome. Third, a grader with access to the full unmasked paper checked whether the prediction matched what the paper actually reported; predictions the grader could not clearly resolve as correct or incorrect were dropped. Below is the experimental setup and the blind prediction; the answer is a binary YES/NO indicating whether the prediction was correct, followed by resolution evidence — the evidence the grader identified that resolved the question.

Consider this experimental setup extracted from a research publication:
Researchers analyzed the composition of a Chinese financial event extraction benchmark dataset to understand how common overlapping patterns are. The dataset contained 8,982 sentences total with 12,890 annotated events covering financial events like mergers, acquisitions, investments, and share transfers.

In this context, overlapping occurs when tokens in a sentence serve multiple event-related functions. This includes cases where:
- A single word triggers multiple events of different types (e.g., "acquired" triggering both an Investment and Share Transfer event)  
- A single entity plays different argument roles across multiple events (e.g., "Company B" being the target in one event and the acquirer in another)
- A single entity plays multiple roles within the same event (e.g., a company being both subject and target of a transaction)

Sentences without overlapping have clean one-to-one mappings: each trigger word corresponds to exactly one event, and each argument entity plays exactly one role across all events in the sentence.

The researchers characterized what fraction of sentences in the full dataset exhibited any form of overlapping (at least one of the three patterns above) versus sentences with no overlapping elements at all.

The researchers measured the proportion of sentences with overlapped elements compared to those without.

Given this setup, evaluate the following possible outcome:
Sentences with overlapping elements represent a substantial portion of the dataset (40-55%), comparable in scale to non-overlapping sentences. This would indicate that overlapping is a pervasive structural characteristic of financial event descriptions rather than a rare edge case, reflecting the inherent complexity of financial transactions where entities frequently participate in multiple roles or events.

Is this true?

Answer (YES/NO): NO